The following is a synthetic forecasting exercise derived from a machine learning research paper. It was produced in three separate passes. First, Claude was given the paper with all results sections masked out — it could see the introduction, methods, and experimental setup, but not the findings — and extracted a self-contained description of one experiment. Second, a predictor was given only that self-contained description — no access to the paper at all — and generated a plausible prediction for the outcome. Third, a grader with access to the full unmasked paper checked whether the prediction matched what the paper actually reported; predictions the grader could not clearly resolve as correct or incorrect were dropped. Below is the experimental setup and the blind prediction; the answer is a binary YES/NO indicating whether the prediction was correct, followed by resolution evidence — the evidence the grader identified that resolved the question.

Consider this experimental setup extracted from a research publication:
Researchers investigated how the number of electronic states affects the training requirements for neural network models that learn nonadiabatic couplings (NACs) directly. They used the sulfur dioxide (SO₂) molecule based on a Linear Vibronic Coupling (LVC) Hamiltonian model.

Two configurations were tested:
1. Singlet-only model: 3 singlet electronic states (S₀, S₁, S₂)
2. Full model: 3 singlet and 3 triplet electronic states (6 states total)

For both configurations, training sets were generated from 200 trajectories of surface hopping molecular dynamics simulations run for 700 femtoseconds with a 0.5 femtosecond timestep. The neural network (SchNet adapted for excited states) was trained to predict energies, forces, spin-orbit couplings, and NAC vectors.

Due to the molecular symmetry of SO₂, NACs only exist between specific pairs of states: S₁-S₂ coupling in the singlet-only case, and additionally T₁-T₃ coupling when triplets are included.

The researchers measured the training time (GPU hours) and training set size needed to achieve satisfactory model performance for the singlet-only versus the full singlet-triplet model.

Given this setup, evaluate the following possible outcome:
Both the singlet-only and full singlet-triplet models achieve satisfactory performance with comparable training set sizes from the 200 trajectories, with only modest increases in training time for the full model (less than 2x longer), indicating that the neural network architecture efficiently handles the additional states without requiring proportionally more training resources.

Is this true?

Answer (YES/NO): NO